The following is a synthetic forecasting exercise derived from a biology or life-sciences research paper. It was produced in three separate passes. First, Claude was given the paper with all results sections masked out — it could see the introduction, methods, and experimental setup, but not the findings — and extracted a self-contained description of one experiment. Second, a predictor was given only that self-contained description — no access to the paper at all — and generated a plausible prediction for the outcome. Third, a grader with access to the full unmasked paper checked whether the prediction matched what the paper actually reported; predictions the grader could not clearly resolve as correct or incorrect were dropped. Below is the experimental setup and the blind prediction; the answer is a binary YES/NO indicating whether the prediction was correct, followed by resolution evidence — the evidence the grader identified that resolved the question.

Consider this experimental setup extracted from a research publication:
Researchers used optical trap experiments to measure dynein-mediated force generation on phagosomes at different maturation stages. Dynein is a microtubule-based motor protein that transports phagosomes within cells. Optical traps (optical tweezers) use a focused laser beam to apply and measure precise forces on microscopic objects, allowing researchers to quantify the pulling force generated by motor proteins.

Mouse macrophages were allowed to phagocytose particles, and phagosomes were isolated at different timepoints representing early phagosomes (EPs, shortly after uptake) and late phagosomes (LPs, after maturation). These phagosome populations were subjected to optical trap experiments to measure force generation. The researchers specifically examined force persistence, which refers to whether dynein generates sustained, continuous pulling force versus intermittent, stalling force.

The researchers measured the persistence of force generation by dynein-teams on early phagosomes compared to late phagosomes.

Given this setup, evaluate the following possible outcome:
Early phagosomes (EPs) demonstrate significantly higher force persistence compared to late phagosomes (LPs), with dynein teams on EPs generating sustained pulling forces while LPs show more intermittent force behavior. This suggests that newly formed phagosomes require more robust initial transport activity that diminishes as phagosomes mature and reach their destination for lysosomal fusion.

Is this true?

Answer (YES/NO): NO